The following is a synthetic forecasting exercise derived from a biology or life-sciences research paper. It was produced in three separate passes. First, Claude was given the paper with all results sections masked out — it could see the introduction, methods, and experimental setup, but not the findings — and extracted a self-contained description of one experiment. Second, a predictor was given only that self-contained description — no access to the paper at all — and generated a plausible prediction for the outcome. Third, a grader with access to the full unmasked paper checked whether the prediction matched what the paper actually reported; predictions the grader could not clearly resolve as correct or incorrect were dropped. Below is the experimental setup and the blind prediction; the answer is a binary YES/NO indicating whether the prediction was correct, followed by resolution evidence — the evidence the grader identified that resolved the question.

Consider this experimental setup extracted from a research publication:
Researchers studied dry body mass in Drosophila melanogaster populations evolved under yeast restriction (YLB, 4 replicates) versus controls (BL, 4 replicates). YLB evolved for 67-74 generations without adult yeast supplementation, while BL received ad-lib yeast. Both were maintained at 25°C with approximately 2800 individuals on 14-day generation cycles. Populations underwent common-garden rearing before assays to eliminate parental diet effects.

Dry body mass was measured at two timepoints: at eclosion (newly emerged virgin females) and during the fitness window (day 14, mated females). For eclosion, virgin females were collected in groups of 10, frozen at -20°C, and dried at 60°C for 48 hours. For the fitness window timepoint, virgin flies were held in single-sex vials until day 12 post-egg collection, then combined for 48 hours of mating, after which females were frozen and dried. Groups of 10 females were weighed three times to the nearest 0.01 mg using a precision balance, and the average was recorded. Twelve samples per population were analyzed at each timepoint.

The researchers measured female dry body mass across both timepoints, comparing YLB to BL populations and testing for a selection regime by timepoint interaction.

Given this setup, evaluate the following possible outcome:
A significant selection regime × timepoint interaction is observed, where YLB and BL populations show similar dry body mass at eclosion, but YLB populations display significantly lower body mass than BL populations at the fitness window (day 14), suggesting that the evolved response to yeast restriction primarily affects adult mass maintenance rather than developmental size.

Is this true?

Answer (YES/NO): NO